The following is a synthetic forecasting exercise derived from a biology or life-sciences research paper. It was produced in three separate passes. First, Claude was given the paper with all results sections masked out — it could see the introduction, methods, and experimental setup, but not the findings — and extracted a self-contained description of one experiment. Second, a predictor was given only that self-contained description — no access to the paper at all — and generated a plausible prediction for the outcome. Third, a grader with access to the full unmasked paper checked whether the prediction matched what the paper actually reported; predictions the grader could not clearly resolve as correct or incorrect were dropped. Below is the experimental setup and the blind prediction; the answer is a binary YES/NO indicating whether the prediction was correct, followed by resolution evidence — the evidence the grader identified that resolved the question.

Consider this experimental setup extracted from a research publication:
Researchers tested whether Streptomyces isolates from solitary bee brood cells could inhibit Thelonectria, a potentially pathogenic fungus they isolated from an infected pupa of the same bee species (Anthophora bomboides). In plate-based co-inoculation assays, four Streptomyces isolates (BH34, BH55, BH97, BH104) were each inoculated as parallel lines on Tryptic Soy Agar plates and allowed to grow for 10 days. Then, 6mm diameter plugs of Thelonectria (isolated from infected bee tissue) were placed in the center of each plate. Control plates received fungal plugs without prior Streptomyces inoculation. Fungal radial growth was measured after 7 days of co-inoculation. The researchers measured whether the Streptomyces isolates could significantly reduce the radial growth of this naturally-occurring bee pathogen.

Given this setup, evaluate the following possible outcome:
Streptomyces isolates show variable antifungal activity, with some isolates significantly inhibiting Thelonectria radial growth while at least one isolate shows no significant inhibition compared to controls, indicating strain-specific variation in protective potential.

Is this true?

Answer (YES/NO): YES